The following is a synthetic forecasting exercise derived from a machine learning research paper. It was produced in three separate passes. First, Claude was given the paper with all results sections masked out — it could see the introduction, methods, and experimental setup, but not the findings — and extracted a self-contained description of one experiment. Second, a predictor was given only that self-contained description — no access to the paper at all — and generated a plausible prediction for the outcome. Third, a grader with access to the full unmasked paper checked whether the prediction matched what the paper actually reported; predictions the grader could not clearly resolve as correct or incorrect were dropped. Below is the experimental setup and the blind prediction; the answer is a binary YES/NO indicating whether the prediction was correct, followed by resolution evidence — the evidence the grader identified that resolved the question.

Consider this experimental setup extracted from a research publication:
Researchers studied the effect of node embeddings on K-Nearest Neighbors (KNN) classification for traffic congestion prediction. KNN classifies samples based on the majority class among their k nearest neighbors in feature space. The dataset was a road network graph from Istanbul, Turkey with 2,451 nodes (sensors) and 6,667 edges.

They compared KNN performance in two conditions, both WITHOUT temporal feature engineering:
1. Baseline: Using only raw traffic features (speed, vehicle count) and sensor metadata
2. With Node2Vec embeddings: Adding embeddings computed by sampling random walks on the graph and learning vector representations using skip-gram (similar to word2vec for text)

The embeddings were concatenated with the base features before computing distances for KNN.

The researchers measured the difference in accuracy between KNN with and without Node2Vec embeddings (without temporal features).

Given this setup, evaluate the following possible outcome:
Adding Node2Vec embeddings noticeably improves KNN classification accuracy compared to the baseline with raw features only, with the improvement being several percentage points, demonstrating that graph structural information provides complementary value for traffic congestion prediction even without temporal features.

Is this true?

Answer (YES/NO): YES